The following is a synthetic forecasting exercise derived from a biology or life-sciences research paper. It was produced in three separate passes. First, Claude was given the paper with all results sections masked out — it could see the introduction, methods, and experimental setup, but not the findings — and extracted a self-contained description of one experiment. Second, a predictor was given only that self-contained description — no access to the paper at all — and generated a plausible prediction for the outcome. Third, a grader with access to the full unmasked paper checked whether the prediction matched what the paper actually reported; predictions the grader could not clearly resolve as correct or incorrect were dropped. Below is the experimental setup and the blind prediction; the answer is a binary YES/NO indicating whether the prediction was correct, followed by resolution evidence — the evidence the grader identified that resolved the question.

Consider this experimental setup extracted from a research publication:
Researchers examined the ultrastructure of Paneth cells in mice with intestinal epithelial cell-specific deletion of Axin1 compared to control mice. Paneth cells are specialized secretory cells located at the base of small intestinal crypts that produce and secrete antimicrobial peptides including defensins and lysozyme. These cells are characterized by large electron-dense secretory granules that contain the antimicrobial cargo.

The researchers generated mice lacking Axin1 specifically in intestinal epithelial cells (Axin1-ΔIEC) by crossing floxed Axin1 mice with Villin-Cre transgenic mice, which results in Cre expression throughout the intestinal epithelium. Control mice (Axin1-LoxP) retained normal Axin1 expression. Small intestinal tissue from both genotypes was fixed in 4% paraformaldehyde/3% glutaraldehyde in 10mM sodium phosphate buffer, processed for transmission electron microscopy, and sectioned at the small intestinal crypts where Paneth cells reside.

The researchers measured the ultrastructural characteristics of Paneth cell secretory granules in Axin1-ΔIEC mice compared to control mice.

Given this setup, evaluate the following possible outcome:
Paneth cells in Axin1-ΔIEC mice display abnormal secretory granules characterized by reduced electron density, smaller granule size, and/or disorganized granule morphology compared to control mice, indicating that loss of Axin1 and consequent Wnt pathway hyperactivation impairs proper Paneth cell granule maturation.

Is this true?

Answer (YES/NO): YES